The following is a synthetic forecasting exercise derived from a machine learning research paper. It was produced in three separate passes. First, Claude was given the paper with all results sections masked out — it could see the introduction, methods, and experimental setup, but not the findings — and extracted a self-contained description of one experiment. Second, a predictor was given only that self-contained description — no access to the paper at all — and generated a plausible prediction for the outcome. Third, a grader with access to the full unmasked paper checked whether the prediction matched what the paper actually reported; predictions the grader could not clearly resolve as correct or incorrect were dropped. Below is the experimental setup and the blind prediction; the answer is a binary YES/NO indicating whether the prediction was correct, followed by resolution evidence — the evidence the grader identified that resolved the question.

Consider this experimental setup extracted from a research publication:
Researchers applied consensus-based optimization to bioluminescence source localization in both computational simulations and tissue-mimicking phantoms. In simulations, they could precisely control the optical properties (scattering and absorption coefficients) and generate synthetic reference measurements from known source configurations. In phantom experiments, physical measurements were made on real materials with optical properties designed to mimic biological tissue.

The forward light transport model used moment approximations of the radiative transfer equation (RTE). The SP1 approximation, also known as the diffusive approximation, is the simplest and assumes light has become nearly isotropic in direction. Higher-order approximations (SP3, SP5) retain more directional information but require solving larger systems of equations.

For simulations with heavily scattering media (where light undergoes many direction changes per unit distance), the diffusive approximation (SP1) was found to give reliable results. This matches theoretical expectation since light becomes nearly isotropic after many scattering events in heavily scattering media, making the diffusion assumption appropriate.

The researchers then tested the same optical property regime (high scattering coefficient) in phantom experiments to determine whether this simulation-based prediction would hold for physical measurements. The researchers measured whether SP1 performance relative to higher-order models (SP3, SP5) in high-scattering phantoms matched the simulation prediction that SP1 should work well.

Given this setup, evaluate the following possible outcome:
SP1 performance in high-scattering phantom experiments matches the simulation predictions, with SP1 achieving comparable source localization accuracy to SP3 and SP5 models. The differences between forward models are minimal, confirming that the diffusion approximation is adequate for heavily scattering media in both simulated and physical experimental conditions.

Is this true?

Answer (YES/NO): NO